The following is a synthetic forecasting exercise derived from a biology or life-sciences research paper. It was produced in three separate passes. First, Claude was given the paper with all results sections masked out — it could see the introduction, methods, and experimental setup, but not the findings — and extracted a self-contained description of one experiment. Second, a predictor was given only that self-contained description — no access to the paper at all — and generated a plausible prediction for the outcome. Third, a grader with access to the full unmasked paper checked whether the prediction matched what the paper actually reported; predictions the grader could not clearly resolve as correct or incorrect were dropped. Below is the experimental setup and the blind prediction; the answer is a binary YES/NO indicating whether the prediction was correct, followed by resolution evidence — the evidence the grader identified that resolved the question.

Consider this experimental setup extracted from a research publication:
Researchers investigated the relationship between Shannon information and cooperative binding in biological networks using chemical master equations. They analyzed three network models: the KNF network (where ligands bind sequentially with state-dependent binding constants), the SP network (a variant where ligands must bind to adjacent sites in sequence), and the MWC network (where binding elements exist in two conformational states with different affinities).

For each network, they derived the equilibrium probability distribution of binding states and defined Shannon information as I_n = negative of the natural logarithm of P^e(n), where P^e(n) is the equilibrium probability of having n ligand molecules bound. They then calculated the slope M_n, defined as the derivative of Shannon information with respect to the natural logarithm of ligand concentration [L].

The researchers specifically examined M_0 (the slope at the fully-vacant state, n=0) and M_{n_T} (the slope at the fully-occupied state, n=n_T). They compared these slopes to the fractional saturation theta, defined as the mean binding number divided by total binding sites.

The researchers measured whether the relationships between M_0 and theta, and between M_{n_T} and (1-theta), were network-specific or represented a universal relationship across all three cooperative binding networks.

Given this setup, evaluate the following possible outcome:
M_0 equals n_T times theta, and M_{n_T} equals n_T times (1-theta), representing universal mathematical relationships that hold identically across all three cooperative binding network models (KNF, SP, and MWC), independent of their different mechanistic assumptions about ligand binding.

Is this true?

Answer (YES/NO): NO